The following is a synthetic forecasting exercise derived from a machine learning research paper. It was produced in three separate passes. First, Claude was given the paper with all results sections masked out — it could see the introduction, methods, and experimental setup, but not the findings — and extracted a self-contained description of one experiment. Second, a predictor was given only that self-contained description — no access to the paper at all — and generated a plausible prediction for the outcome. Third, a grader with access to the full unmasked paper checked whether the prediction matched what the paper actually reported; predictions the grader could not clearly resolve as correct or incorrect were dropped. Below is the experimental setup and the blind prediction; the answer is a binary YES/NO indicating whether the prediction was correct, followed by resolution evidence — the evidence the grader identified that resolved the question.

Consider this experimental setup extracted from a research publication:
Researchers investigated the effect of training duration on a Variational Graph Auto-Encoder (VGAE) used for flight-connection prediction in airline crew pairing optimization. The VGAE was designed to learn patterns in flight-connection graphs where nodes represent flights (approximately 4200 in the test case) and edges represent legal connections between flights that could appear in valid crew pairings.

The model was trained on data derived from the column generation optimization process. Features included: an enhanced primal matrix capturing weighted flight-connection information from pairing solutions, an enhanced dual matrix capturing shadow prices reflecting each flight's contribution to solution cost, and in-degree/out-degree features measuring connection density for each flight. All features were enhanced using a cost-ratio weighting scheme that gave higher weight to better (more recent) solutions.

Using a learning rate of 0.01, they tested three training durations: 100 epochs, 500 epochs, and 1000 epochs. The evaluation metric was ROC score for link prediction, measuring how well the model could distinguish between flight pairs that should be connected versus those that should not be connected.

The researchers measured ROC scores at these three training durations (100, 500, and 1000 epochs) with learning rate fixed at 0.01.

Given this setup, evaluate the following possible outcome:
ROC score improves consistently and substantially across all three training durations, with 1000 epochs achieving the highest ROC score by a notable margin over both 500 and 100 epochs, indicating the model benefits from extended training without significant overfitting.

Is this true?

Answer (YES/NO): NO